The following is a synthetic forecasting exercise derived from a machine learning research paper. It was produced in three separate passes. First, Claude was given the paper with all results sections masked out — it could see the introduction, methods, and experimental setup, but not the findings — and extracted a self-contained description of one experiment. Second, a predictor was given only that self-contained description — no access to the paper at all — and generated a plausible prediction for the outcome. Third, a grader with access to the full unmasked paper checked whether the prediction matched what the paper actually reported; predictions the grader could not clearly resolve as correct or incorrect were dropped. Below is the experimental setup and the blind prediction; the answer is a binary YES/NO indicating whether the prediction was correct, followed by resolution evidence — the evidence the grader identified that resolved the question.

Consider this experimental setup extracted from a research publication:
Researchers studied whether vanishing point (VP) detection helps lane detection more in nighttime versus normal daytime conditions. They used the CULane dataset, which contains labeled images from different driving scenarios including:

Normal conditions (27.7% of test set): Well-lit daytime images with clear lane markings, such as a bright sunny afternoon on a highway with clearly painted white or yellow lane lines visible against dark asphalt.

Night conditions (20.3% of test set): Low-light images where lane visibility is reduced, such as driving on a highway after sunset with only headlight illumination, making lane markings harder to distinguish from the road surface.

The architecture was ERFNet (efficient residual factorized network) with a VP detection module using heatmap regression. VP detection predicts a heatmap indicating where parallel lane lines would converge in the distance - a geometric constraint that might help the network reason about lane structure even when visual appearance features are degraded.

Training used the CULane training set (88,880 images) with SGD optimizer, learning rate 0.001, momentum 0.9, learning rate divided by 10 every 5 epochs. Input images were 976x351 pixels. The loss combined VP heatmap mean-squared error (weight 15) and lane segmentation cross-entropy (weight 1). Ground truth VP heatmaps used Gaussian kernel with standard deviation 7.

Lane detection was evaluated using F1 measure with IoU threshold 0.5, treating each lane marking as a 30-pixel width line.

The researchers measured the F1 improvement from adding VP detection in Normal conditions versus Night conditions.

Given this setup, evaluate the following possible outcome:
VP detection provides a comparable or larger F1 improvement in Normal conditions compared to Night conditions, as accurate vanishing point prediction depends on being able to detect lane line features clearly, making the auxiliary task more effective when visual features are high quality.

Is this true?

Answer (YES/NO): NO